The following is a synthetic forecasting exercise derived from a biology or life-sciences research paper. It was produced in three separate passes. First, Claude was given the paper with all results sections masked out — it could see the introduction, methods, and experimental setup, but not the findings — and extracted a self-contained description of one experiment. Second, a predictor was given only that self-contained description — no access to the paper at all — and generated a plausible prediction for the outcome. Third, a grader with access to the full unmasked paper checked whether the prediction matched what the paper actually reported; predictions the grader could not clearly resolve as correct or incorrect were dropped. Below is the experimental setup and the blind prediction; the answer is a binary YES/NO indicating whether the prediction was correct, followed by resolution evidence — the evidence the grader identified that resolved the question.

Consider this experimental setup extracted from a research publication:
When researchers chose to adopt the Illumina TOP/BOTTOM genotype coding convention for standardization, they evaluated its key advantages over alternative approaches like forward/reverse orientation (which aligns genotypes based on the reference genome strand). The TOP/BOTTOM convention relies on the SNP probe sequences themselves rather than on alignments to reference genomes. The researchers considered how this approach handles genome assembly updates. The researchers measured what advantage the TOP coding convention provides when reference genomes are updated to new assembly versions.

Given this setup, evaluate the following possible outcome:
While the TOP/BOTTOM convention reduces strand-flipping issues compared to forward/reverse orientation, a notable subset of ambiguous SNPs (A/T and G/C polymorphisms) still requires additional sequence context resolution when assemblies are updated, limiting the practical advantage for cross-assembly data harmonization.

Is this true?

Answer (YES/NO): NO